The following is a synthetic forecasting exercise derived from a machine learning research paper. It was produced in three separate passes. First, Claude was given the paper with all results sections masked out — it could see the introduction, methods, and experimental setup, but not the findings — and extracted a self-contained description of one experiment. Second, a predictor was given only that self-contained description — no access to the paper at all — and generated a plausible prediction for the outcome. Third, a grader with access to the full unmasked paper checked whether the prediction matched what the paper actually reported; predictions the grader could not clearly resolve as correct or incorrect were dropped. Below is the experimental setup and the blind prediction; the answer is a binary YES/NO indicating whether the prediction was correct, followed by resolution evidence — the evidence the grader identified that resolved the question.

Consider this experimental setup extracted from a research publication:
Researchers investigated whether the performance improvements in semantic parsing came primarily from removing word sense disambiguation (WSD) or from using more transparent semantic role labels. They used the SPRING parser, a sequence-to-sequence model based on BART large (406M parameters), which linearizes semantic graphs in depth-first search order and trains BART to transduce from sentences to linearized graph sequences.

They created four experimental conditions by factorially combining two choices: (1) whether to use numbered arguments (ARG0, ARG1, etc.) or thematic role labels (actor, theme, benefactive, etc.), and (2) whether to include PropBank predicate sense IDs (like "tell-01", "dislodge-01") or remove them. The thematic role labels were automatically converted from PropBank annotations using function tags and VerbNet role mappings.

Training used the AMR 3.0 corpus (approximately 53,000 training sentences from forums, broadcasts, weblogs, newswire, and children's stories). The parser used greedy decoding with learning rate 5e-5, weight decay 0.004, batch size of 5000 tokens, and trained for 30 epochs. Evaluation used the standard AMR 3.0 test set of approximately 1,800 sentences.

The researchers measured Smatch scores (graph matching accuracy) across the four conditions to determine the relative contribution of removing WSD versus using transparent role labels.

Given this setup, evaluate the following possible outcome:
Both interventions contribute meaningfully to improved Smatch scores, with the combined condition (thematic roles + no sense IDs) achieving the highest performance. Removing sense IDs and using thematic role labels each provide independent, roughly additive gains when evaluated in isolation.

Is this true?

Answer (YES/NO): NO